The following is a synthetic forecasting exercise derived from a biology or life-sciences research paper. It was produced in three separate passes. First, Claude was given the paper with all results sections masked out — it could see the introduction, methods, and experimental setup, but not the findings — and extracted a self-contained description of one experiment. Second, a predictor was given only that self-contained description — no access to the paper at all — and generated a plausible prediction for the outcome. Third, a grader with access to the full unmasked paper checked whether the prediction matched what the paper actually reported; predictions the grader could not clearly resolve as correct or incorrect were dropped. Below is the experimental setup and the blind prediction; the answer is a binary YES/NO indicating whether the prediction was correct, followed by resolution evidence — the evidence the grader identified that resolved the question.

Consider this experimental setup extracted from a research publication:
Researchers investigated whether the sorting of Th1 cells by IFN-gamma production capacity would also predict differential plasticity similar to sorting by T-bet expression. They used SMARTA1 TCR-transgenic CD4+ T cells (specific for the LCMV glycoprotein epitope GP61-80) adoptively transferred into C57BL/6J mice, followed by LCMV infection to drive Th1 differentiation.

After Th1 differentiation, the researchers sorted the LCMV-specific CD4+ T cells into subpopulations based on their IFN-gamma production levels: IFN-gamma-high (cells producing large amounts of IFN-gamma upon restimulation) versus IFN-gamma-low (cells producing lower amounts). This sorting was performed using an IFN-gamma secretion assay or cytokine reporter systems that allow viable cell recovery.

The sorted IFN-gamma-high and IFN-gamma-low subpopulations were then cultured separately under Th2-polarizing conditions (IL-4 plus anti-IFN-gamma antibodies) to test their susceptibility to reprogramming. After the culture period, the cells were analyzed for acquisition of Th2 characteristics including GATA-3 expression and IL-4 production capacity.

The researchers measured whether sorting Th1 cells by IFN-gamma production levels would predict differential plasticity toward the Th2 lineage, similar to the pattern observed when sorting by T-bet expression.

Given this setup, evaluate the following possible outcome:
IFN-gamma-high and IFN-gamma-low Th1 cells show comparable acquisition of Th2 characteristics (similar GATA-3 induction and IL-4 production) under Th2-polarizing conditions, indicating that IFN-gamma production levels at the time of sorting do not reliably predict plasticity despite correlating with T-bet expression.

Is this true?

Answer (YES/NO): NO